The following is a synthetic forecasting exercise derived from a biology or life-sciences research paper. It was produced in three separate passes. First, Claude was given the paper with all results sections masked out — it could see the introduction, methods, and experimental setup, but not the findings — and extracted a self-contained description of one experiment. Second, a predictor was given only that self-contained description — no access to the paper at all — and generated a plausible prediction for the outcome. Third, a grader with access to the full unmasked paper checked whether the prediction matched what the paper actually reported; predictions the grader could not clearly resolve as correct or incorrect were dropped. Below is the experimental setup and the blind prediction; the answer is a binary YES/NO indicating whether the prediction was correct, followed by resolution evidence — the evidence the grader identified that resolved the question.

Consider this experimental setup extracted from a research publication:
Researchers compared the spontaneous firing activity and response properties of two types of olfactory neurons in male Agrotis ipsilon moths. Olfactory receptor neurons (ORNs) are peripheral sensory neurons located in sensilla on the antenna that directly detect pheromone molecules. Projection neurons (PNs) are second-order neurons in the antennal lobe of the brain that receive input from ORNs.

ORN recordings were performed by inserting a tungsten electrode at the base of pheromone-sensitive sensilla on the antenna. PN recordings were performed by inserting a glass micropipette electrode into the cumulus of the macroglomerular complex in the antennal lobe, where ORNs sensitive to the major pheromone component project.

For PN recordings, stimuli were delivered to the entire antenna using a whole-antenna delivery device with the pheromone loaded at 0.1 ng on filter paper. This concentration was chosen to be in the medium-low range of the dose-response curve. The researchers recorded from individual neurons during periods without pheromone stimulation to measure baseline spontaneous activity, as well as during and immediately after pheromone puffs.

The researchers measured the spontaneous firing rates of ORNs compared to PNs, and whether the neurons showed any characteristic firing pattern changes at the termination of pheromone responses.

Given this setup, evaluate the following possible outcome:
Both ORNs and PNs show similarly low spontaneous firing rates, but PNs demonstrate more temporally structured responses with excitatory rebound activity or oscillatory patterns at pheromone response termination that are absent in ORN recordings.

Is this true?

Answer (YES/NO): NO